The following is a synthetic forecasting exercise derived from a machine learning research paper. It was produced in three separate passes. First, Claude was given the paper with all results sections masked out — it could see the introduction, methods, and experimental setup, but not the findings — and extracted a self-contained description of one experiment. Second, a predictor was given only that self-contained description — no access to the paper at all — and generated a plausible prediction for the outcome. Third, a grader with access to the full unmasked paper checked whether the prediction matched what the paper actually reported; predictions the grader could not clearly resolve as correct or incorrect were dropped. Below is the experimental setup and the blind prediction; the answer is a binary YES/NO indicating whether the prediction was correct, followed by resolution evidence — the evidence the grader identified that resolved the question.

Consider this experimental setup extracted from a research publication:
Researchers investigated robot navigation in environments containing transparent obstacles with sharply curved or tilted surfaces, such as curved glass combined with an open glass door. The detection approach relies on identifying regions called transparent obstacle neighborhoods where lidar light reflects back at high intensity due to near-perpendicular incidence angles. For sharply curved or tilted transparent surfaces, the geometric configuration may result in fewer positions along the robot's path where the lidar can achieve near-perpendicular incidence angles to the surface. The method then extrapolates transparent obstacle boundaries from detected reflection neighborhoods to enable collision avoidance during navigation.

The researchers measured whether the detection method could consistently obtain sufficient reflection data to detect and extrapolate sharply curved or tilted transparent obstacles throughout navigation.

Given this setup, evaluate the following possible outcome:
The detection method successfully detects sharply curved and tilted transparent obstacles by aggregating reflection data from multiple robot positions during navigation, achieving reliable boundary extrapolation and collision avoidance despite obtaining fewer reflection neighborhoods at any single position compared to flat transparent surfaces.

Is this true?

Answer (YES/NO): NO